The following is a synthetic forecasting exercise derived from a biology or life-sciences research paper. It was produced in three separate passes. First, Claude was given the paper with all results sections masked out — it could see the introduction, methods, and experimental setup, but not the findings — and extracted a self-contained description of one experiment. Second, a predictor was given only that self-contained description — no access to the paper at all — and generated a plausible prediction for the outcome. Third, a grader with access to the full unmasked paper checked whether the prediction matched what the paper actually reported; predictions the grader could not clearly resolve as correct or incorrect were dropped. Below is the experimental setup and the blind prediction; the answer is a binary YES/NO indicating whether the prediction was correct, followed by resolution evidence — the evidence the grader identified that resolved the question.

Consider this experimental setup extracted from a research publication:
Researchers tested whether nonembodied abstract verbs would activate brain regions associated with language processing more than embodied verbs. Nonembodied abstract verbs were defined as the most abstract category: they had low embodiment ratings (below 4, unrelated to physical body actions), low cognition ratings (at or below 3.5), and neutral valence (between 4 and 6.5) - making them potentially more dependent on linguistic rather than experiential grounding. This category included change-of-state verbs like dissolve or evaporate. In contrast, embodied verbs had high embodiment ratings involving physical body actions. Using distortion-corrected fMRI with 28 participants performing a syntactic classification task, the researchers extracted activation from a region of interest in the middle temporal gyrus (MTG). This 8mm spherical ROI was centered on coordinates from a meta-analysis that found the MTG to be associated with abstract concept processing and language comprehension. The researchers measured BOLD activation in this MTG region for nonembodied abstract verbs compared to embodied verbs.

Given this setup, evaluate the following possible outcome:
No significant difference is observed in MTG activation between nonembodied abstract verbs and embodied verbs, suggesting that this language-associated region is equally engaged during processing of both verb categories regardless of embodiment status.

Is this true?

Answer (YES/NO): YES